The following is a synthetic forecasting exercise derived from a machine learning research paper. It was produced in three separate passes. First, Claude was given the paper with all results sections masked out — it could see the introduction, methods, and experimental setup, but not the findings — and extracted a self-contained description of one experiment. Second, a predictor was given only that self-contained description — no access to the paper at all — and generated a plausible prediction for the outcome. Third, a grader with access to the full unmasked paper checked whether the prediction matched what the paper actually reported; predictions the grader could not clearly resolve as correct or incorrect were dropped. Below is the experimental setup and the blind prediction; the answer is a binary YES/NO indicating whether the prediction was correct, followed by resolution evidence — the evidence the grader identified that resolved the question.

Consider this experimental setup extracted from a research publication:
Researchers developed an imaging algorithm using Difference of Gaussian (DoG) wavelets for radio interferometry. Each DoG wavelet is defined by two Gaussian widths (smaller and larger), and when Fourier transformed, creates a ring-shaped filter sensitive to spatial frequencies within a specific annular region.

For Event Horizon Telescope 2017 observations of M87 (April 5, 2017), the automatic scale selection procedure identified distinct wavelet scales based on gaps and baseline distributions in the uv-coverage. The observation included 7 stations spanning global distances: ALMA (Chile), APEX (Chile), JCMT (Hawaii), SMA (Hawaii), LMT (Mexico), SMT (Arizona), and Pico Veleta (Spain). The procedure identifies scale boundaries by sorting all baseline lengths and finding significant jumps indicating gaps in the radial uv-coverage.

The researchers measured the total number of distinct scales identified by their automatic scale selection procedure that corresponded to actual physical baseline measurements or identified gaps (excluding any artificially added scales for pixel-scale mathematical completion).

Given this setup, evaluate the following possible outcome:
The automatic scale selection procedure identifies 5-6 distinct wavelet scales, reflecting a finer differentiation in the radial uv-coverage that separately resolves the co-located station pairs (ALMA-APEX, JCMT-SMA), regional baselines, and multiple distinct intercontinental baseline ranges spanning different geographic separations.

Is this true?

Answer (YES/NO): NO